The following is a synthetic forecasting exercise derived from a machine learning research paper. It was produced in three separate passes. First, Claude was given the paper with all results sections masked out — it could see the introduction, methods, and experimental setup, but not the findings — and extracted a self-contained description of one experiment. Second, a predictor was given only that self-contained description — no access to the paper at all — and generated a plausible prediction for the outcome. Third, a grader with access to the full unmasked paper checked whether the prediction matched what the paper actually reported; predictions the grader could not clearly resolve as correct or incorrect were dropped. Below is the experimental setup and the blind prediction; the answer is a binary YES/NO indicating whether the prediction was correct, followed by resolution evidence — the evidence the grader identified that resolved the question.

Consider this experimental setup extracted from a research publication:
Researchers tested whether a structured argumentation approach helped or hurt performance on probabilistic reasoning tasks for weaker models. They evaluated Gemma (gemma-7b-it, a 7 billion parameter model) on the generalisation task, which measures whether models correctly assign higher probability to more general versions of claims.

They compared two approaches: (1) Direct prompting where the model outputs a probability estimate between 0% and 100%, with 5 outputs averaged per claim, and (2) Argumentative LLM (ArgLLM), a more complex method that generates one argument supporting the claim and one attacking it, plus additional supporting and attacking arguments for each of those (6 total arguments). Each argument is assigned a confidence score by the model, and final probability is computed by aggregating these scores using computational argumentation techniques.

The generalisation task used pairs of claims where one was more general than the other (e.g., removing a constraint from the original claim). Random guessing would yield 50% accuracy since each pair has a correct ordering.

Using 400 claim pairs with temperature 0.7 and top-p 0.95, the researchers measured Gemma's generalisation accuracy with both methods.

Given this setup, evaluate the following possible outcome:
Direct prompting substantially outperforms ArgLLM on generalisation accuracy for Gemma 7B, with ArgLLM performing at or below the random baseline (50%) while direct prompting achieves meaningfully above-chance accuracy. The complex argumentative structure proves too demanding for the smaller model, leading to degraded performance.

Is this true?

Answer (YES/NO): NO